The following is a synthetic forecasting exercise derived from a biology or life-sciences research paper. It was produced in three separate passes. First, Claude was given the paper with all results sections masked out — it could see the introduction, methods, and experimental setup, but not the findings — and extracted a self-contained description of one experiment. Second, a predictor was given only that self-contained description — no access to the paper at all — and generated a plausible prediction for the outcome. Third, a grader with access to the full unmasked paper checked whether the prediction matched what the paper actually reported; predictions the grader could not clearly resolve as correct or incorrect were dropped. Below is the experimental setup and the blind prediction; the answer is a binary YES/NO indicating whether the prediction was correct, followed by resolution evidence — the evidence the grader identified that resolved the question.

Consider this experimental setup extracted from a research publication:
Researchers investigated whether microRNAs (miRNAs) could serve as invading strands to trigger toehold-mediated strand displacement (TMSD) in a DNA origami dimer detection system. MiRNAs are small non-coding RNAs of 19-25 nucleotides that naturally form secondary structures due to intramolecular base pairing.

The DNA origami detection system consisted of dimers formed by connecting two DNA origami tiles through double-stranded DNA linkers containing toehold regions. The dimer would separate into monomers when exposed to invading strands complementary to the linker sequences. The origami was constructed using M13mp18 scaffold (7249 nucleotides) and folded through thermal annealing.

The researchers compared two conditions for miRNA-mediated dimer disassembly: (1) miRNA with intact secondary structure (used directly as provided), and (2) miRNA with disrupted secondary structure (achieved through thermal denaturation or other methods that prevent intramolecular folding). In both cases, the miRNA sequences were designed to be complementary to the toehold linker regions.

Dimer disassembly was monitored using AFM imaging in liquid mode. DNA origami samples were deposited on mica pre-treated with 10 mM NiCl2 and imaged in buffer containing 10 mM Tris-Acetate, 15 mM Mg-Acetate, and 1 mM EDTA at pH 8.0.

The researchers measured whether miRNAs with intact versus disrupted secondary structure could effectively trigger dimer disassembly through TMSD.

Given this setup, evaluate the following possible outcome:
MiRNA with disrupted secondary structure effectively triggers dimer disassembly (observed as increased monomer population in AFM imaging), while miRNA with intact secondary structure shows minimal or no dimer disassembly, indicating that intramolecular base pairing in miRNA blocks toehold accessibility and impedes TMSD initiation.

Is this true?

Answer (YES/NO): YES